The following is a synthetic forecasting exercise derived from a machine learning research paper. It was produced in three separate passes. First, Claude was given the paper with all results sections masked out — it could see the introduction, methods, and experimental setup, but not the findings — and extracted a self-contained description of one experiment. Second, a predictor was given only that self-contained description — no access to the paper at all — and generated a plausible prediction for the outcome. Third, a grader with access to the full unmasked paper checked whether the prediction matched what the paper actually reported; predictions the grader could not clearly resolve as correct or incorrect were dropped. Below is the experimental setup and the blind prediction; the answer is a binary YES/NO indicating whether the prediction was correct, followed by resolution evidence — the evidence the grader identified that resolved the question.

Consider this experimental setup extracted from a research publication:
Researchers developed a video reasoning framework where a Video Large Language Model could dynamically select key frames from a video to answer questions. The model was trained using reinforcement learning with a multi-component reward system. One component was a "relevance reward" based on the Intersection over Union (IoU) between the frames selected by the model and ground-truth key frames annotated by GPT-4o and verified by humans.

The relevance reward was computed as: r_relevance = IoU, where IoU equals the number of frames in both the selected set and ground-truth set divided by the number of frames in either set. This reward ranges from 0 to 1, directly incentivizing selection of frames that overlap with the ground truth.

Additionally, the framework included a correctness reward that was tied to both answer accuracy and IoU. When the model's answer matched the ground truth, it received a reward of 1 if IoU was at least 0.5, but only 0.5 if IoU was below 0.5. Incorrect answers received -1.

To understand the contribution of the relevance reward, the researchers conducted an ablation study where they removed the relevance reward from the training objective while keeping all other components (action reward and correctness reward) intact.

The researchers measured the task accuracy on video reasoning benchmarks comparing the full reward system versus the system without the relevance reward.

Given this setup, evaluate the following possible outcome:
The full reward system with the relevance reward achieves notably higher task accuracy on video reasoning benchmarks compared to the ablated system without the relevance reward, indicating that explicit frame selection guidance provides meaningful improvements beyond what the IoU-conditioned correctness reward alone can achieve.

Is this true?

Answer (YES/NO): YES